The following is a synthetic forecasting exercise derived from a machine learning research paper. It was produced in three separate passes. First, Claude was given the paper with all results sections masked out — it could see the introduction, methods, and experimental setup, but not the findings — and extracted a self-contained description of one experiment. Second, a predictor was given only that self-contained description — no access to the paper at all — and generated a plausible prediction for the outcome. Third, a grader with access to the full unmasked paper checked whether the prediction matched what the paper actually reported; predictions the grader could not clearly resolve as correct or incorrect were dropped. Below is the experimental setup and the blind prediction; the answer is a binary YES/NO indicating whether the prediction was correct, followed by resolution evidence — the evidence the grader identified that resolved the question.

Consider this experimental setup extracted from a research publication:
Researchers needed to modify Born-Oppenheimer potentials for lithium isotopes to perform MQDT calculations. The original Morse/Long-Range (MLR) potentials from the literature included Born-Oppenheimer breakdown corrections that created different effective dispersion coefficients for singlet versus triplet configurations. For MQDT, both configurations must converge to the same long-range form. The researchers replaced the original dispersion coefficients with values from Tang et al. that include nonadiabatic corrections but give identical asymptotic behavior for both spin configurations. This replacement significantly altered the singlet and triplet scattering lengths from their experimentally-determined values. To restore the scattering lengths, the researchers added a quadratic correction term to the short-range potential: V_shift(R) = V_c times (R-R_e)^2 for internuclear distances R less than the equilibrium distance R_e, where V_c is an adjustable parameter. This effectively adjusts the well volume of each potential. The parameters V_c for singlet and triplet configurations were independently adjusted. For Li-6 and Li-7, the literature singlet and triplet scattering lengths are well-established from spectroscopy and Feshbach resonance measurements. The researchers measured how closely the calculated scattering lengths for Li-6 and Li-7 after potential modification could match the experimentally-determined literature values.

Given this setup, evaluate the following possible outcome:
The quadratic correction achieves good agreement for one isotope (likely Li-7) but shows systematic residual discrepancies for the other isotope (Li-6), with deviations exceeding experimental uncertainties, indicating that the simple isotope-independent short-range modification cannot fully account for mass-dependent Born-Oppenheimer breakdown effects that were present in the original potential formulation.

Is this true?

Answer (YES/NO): NO